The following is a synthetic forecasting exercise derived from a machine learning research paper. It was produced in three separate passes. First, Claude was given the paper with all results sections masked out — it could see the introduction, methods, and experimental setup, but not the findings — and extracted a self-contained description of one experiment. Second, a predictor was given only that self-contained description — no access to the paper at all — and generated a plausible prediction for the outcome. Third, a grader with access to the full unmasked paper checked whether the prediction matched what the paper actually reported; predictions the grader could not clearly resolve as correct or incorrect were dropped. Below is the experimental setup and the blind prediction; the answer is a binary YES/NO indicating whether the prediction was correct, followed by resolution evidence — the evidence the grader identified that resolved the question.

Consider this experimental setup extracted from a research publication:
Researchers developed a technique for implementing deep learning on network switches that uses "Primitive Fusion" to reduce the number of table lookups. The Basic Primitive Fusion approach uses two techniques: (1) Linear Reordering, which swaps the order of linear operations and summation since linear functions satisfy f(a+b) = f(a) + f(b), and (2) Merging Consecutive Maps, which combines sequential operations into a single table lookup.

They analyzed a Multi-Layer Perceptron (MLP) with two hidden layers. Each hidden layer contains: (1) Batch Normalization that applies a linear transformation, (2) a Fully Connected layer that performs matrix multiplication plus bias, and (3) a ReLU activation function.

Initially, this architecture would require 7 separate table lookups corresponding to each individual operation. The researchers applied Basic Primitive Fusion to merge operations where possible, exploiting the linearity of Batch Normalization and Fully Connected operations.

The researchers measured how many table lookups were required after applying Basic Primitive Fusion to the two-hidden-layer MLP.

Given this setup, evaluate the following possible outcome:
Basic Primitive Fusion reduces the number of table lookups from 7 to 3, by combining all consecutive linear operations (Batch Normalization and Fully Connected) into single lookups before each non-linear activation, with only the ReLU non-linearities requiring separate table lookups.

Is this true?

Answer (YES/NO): NO